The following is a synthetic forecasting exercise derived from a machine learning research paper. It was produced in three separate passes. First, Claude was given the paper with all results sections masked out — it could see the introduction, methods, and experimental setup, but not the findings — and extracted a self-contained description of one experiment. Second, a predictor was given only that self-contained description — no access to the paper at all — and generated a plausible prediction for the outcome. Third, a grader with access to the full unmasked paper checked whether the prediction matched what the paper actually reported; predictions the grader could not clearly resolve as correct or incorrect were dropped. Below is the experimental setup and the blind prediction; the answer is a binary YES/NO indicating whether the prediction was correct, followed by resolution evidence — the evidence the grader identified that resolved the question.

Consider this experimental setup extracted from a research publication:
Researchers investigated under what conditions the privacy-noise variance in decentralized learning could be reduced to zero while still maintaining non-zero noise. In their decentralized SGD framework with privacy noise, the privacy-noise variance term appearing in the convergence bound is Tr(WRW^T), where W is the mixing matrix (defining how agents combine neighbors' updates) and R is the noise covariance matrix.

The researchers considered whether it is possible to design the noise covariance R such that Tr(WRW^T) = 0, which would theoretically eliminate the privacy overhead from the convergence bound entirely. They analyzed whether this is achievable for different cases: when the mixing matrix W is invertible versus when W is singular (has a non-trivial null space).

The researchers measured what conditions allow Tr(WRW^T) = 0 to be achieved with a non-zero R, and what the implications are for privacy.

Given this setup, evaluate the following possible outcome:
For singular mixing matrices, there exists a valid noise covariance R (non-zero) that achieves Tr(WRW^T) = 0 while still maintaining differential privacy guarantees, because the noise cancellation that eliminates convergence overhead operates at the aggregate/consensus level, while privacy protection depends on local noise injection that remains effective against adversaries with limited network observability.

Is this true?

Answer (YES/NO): NO